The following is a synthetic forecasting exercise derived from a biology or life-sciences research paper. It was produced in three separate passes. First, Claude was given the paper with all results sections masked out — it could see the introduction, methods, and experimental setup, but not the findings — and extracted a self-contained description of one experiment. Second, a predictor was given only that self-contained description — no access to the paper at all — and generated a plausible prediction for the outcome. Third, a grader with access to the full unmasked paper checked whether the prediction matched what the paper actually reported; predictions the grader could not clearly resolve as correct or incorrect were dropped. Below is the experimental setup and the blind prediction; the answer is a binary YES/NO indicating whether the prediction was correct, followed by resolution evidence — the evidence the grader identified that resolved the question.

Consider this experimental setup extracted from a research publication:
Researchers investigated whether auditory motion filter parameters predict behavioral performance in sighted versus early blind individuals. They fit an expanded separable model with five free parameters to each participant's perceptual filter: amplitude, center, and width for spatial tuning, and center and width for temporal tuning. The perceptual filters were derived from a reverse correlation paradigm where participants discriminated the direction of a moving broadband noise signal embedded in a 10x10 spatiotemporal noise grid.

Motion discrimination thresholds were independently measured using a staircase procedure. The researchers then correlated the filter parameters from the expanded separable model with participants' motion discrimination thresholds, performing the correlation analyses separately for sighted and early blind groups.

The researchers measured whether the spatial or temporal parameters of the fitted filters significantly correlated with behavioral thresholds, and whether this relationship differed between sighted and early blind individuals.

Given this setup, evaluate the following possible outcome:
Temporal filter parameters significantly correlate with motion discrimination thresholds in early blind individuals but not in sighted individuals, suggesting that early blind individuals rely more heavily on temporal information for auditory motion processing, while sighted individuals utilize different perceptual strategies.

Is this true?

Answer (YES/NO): NO